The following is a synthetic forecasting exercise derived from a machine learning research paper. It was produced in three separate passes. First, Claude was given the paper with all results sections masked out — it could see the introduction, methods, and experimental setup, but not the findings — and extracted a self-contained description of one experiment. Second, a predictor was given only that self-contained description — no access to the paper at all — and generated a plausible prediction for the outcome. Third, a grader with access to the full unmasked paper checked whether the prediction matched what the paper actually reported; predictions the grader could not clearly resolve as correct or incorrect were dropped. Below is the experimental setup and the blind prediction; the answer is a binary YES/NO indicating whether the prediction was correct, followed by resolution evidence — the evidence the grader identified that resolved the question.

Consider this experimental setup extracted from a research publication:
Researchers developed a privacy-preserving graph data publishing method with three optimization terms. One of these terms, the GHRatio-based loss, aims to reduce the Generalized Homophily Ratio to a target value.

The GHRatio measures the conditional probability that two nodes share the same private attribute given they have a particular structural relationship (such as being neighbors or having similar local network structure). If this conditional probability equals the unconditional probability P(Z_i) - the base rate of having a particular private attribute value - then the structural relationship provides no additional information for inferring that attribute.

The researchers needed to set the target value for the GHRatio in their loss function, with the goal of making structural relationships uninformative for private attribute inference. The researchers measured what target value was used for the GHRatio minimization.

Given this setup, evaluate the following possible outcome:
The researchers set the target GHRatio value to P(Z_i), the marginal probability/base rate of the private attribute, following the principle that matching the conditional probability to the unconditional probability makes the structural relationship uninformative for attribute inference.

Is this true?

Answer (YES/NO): YES